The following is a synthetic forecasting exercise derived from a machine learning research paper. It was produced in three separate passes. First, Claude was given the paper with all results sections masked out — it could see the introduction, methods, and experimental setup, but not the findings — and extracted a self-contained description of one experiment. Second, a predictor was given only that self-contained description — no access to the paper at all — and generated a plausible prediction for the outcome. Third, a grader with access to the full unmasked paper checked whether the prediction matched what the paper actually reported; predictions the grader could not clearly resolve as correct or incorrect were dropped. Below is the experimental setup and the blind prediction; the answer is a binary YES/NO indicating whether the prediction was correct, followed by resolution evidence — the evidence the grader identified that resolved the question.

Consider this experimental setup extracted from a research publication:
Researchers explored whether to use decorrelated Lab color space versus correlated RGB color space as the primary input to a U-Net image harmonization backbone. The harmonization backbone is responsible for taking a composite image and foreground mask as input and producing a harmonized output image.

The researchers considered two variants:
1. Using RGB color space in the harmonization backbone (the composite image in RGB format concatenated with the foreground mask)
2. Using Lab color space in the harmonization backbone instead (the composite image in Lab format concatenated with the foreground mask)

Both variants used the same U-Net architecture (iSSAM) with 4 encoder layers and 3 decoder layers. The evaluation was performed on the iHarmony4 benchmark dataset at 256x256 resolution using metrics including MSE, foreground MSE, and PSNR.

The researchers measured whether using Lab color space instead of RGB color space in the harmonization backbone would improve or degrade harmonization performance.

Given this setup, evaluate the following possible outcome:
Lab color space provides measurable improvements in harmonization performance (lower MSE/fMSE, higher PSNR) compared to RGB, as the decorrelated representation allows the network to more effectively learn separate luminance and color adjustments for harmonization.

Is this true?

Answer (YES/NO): NO